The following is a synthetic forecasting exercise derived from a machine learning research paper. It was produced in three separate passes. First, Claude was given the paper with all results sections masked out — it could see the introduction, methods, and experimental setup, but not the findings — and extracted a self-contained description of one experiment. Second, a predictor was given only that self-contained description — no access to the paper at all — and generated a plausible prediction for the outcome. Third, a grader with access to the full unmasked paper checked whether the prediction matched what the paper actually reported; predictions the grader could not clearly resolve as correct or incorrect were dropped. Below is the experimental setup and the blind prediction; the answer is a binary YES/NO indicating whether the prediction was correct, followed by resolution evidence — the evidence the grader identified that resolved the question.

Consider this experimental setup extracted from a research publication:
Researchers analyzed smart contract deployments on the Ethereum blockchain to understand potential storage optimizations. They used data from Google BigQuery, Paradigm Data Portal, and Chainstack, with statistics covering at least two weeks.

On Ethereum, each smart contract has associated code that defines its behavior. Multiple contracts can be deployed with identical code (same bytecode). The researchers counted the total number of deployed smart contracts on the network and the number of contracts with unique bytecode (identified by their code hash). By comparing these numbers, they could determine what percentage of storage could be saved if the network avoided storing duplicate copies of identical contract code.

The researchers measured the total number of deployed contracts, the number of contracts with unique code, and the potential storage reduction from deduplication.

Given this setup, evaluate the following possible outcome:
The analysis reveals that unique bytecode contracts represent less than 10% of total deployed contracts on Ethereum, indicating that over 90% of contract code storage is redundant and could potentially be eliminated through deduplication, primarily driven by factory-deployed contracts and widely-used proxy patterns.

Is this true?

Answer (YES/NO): NO